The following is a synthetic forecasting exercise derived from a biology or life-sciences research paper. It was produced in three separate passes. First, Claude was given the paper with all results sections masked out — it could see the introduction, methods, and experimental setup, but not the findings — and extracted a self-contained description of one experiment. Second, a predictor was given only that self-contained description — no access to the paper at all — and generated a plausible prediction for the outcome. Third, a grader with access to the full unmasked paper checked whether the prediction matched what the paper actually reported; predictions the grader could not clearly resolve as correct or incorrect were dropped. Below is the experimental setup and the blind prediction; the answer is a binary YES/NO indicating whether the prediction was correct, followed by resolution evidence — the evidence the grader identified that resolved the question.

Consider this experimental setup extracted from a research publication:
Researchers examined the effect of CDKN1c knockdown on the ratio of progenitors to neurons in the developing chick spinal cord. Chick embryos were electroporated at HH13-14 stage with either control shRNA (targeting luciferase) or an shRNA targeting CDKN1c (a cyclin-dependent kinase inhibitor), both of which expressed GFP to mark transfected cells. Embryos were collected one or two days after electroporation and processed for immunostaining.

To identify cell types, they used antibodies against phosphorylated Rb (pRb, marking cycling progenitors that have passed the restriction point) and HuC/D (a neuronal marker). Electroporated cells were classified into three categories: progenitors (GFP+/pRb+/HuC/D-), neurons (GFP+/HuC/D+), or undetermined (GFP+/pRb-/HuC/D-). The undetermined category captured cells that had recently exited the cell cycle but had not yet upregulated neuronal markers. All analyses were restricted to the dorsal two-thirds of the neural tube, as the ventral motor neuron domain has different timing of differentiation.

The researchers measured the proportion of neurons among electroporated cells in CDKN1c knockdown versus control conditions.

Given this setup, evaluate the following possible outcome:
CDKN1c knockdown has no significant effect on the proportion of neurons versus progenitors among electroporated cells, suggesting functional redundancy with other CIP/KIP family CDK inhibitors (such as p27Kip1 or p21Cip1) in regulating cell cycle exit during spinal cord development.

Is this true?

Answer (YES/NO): NO